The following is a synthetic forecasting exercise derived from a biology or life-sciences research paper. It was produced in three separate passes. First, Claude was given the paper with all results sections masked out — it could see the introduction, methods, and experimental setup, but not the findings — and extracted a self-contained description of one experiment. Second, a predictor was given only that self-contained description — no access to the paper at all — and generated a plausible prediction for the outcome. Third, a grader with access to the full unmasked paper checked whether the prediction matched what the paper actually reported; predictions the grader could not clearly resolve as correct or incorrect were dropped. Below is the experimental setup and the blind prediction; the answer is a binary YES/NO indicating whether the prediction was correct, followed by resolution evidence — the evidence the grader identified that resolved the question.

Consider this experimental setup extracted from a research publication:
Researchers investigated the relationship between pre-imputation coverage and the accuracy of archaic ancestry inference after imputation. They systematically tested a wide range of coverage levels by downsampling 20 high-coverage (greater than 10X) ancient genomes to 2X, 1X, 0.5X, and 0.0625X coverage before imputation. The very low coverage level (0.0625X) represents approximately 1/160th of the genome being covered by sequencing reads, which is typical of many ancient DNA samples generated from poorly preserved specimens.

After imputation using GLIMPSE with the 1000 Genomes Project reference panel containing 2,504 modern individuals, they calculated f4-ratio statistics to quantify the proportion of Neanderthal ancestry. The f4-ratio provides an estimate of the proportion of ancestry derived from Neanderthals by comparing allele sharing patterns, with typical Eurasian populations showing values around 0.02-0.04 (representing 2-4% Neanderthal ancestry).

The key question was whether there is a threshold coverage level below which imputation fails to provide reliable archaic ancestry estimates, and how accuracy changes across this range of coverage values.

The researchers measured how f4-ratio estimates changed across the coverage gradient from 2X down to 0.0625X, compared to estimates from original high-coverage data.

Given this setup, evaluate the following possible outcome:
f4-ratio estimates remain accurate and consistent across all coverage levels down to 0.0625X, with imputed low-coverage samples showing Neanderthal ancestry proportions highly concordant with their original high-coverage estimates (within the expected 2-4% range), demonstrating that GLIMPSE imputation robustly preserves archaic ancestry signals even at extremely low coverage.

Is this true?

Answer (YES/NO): YES